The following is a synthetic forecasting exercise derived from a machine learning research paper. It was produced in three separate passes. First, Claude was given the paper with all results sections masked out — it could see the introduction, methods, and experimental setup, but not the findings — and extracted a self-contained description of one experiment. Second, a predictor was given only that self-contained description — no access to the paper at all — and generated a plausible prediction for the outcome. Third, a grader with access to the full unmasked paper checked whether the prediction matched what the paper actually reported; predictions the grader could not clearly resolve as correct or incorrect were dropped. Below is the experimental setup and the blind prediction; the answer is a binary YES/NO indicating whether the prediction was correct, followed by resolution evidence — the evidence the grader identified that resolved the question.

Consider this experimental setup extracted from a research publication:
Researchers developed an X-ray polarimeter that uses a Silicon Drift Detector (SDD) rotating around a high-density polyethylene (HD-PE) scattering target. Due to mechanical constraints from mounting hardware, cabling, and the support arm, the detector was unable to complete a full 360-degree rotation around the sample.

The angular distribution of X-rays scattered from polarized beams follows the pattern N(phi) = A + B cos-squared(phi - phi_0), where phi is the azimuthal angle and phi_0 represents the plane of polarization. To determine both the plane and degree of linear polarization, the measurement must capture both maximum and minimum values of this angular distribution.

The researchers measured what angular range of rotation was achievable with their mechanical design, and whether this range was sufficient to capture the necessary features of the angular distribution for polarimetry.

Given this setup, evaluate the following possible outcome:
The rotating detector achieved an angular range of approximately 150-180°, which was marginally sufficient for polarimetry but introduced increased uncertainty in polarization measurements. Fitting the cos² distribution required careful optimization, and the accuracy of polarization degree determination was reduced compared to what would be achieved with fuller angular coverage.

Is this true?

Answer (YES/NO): NO